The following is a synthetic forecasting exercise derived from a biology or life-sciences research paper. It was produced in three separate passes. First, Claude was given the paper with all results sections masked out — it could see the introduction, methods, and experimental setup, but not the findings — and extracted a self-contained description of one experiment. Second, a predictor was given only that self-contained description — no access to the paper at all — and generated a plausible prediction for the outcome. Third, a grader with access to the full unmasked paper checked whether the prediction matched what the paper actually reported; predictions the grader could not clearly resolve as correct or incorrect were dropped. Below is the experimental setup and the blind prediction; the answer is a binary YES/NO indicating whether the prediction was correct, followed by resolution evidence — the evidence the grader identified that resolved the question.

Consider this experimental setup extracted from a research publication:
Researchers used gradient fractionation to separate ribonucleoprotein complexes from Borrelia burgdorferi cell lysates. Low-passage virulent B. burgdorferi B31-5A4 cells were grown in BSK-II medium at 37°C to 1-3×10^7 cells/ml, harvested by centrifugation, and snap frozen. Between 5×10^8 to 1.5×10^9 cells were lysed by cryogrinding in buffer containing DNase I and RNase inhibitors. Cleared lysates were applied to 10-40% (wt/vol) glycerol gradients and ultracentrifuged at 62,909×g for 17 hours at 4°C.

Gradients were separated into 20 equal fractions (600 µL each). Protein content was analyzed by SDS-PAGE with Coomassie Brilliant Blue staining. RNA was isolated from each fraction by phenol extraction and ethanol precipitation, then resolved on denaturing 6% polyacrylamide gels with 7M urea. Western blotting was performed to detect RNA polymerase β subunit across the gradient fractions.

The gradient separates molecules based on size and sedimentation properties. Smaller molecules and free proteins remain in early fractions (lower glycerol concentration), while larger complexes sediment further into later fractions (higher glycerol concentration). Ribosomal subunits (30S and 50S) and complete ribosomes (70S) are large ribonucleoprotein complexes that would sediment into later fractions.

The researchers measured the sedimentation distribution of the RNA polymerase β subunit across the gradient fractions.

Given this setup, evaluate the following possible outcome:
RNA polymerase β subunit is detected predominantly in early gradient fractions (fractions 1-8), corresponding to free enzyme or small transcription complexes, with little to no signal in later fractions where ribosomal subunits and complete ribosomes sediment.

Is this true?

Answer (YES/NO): YES